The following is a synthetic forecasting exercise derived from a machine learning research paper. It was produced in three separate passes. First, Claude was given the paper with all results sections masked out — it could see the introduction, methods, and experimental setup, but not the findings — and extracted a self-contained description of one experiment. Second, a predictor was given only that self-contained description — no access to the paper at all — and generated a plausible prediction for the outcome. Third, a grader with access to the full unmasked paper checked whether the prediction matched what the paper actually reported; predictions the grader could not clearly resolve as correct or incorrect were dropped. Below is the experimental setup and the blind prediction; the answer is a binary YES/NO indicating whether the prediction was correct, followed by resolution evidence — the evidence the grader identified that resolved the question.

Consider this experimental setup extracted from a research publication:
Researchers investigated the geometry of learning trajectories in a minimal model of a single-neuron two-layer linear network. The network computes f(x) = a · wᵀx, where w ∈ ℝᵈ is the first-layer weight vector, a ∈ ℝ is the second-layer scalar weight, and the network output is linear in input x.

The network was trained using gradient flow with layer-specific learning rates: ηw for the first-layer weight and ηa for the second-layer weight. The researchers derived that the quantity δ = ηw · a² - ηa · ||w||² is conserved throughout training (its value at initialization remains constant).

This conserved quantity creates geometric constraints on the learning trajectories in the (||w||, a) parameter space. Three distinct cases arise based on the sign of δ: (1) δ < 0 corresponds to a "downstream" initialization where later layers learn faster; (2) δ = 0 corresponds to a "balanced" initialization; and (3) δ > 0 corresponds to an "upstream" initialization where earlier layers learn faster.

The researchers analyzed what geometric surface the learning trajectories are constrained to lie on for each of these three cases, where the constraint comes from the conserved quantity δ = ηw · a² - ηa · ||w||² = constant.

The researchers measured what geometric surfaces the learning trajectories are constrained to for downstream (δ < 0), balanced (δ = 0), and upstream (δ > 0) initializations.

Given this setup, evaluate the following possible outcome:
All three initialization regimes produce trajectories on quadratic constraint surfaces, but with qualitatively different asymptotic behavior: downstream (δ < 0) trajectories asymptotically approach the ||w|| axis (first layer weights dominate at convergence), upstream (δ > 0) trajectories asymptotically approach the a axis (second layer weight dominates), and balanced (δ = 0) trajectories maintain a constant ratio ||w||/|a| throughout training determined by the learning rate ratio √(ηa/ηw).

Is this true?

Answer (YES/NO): NO